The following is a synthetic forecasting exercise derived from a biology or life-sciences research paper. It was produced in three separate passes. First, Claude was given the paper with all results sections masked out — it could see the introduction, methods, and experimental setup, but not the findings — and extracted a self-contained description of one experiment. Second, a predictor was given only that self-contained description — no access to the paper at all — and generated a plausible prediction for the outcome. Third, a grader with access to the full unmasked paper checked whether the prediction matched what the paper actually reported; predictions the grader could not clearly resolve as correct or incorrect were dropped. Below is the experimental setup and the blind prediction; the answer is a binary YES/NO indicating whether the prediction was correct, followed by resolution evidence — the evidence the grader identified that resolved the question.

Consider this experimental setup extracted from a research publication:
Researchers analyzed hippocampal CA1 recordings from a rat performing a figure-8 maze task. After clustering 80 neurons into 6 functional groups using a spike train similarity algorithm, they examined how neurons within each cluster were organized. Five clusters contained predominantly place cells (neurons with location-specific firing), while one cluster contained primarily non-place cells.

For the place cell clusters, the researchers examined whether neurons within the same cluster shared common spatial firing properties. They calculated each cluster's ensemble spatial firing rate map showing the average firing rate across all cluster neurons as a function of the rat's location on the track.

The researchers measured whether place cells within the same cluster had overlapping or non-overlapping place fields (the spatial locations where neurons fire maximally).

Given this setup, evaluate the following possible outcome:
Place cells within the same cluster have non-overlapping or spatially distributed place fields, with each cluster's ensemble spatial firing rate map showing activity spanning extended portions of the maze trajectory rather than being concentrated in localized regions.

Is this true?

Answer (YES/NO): NO